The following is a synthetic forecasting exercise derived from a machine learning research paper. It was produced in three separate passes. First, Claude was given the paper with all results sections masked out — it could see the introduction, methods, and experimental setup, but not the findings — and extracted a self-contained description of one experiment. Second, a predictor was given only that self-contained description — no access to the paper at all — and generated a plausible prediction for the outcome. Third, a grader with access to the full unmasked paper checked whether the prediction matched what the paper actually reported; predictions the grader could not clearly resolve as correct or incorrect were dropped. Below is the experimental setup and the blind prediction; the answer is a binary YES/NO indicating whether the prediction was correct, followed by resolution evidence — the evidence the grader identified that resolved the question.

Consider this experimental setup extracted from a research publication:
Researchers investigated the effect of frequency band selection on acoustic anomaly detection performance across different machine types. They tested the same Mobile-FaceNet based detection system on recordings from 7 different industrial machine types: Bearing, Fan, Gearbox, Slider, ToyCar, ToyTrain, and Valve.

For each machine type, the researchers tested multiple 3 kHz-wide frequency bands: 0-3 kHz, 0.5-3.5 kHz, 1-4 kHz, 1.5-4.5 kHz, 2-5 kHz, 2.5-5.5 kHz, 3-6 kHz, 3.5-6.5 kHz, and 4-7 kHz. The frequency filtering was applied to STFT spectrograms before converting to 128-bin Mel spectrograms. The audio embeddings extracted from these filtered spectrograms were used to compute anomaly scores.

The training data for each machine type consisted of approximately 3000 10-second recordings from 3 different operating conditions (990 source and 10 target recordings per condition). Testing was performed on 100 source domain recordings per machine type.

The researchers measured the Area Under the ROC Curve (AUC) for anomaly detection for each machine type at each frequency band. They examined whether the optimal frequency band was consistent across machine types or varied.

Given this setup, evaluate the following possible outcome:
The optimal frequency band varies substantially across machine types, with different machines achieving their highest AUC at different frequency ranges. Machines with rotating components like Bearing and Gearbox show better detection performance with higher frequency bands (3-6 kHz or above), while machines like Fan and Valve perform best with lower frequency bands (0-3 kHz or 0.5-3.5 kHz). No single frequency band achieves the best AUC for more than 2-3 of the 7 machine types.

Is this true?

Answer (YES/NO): NO